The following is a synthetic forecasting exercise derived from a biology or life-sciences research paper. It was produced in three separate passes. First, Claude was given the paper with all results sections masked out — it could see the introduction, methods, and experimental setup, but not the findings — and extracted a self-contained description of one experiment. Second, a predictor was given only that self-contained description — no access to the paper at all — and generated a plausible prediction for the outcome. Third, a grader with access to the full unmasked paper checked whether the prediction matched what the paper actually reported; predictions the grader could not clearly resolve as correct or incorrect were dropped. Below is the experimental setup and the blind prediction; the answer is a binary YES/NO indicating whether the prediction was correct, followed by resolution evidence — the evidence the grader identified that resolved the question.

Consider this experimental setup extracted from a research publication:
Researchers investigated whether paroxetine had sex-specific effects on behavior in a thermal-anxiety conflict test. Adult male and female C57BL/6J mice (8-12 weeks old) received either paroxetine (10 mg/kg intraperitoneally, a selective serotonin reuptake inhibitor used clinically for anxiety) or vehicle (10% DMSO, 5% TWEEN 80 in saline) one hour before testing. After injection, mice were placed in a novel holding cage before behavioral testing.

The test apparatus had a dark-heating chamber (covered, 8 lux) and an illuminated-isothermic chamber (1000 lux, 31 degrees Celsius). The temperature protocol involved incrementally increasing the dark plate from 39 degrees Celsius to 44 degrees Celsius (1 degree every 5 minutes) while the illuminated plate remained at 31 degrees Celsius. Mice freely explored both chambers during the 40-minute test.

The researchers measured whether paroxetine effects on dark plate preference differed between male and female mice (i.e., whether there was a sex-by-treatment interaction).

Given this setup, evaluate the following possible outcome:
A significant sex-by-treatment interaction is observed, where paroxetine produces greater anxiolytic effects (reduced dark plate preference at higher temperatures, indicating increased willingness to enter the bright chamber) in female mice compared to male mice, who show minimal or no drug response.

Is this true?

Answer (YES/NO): YES